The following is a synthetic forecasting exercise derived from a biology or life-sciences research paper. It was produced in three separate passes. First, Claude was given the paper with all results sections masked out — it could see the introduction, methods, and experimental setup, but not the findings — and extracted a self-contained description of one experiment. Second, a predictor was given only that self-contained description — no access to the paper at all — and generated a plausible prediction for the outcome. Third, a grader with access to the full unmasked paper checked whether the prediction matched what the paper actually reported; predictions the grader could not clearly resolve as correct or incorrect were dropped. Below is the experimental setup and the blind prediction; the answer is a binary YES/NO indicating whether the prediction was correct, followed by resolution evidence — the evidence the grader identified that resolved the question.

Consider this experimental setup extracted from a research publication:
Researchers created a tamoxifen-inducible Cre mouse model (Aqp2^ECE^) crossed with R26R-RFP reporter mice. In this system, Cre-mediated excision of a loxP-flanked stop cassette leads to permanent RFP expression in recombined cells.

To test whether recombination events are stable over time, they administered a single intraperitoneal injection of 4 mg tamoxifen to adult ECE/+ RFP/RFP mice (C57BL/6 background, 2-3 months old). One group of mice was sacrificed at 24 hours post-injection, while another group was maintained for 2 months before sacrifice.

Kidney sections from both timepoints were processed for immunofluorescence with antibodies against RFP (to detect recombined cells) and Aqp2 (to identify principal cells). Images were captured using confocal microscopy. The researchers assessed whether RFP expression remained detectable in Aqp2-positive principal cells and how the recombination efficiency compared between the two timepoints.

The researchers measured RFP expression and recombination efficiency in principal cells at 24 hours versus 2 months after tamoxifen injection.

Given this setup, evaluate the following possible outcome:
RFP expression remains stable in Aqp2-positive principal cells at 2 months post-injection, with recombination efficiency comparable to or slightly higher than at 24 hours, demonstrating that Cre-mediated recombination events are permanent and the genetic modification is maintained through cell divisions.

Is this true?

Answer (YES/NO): NO